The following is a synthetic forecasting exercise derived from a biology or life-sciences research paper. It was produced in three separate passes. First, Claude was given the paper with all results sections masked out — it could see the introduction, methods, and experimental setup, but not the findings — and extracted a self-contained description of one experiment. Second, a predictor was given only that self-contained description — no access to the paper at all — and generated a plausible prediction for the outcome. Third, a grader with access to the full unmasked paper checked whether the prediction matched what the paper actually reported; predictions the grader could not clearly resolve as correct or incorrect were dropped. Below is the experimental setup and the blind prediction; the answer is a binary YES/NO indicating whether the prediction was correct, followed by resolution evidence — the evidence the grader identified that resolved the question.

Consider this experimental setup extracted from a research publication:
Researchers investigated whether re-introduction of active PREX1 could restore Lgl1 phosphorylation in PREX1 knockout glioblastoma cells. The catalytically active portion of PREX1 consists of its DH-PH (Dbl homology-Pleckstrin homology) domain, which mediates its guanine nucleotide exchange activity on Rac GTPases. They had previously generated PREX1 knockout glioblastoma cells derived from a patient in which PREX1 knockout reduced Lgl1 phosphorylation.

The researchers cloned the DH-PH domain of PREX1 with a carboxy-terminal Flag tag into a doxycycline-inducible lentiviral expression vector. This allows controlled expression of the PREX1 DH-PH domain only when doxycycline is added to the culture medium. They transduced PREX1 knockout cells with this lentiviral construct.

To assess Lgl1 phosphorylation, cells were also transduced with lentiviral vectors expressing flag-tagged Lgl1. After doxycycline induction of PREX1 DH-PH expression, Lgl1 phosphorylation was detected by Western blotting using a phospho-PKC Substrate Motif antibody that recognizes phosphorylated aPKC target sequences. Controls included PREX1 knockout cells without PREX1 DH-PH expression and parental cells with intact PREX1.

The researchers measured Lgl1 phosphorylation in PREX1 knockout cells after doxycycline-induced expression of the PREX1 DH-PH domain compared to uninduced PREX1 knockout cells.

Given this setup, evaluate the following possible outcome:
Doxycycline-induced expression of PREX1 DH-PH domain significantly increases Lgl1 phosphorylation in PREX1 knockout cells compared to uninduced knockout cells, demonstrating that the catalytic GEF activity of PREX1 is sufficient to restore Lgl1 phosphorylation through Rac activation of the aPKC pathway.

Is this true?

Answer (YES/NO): YES